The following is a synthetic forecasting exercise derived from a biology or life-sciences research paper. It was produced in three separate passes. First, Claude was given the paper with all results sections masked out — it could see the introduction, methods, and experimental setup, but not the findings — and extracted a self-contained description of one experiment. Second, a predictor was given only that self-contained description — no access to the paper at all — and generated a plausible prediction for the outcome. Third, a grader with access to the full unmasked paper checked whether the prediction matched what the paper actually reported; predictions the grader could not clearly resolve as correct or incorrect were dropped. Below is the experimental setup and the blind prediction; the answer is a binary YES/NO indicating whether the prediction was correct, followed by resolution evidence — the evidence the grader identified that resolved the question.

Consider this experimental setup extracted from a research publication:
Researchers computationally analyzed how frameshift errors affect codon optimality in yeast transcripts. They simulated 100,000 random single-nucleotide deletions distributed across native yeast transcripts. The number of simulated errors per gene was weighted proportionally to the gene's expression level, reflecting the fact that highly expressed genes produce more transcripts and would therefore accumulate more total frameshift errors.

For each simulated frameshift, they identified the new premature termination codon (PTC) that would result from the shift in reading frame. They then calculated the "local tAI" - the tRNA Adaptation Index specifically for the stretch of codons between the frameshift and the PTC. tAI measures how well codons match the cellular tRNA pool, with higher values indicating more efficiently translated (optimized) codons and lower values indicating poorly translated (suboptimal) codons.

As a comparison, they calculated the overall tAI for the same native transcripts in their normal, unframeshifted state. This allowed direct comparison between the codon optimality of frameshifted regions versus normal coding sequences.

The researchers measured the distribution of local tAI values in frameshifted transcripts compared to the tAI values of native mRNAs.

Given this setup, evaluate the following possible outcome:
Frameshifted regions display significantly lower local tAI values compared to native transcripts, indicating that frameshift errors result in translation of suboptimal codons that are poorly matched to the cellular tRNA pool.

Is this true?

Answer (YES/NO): YES